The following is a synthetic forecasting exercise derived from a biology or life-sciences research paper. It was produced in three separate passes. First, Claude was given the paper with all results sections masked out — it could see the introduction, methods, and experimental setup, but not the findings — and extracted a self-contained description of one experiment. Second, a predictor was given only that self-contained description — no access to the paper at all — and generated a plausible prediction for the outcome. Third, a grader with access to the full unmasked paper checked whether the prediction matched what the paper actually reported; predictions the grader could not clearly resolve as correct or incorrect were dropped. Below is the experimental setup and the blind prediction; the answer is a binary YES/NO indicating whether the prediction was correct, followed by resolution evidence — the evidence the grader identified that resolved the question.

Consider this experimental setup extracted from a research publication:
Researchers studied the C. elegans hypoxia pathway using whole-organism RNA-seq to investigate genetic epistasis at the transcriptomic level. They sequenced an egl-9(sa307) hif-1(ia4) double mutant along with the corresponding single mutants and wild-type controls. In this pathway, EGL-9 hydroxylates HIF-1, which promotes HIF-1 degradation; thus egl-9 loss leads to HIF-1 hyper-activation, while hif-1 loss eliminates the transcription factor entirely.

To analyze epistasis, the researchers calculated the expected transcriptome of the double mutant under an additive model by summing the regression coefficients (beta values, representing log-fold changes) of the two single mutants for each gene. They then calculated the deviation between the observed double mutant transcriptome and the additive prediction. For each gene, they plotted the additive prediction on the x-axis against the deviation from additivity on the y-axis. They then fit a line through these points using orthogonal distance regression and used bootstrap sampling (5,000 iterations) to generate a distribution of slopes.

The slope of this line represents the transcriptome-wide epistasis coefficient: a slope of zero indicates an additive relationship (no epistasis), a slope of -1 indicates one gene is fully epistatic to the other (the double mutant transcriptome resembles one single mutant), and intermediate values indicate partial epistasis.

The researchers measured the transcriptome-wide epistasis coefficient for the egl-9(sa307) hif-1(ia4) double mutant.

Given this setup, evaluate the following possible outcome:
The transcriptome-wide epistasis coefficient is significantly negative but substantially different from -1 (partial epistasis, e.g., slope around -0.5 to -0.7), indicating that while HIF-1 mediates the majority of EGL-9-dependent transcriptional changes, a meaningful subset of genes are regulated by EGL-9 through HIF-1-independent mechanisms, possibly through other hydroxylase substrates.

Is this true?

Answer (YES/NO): NO